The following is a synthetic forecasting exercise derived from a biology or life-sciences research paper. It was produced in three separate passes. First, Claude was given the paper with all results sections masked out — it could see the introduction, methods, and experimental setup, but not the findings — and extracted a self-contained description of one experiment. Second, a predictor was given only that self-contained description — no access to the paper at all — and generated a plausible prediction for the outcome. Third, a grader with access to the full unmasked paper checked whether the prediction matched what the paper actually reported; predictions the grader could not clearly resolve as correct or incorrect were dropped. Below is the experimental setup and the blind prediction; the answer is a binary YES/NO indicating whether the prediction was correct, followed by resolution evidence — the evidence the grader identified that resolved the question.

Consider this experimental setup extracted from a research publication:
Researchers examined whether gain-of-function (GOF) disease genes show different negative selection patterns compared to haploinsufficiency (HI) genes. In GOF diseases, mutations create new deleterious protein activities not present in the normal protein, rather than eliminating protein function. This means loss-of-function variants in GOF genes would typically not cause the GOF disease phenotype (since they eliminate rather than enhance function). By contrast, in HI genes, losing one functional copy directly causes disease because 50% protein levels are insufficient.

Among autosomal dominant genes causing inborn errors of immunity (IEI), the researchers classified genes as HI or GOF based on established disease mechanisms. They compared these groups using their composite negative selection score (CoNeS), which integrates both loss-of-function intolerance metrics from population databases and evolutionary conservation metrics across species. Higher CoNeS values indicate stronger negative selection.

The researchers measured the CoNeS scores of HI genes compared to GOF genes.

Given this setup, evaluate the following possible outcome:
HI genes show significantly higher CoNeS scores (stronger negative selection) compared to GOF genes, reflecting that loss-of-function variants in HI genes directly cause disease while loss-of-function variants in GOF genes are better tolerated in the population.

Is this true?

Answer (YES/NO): NO